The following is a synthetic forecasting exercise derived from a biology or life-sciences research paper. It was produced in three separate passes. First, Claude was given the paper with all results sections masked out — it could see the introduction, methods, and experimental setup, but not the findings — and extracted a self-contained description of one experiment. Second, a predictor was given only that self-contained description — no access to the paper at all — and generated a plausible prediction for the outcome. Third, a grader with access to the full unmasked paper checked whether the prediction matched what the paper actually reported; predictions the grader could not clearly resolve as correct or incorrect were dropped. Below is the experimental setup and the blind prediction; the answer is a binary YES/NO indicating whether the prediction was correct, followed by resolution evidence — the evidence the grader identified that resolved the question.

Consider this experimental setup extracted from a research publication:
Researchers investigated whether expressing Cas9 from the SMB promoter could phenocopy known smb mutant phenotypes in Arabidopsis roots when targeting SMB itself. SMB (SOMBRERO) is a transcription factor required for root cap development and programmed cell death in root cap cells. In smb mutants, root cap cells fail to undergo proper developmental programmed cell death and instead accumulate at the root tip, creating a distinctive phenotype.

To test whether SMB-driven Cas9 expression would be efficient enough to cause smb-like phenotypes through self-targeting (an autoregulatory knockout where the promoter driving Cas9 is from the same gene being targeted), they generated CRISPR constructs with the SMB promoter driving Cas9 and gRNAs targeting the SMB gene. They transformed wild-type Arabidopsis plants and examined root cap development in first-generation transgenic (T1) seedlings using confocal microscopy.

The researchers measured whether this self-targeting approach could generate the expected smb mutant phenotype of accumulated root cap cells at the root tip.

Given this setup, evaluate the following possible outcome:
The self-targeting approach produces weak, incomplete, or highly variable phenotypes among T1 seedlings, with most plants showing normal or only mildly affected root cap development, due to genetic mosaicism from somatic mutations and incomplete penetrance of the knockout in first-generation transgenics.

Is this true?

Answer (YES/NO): NO